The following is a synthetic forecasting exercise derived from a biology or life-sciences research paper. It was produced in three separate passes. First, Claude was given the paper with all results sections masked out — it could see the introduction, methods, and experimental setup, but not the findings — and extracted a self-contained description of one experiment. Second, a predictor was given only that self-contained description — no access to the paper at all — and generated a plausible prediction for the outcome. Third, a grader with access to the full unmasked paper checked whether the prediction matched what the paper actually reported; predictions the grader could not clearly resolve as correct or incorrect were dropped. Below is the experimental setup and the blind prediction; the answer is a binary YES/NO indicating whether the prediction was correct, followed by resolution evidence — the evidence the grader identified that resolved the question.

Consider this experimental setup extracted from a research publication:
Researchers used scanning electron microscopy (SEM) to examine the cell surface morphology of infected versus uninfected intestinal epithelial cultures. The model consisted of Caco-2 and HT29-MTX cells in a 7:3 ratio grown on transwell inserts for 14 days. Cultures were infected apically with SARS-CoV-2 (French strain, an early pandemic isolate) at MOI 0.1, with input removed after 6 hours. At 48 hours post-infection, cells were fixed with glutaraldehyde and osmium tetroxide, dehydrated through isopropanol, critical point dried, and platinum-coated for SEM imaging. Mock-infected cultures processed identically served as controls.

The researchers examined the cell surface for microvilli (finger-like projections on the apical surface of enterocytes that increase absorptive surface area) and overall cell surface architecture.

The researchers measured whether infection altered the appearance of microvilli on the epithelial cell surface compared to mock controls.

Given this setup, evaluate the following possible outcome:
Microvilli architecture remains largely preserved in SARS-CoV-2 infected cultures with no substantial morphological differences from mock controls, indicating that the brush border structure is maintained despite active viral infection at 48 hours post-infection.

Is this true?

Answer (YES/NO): NO